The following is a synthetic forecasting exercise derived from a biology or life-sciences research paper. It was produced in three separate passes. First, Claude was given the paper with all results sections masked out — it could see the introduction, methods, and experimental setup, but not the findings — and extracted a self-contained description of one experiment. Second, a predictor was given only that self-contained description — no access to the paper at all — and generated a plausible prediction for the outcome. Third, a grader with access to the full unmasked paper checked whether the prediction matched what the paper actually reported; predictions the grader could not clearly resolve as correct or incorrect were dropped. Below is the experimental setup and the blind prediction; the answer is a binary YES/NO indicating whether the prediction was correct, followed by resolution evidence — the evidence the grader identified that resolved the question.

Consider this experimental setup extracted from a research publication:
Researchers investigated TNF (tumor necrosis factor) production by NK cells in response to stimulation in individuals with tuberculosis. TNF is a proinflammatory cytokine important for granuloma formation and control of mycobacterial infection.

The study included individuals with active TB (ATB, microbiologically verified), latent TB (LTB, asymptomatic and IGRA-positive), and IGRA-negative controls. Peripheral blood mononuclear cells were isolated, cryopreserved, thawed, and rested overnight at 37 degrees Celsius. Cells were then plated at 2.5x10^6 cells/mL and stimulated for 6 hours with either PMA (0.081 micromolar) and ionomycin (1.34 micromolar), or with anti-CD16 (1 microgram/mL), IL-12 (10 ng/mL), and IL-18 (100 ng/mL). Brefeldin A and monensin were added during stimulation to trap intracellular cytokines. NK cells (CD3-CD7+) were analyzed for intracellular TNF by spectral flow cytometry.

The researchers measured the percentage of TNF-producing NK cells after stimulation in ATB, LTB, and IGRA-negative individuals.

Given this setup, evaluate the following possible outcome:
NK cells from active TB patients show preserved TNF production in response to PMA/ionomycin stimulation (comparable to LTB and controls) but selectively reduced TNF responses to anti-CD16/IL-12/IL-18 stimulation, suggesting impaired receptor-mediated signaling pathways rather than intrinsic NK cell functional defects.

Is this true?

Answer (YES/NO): NO